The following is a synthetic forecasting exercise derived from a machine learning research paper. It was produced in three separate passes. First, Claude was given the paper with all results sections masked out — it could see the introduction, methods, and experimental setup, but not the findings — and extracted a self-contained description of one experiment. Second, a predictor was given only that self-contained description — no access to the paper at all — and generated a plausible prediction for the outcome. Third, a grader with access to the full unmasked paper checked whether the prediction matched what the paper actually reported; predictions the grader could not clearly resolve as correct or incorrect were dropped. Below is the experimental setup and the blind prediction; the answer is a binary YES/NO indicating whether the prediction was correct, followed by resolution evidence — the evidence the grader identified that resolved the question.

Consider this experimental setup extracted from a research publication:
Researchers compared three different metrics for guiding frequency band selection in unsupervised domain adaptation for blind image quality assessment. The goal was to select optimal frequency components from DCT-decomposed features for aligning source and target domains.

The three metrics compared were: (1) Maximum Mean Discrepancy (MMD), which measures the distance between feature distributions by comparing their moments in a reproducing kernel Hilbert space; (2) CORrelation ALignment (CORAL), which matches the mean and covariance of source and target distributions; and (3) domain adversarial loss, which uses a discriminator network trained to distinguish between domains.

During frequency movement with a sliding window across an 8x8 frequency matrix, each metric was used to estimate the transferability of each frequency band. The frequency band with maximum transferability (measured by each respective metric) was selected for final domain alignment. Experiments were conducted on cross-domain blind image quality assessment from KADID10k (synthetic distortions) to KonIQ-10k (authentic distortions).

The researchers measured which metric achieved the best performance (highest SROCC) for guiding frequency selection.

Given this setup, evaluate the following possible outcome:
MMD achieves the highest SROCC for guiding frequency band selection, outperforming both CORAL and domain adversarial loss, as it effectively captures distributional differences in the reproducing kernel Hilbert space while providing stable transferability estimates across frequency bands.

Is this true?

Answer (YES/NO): YES